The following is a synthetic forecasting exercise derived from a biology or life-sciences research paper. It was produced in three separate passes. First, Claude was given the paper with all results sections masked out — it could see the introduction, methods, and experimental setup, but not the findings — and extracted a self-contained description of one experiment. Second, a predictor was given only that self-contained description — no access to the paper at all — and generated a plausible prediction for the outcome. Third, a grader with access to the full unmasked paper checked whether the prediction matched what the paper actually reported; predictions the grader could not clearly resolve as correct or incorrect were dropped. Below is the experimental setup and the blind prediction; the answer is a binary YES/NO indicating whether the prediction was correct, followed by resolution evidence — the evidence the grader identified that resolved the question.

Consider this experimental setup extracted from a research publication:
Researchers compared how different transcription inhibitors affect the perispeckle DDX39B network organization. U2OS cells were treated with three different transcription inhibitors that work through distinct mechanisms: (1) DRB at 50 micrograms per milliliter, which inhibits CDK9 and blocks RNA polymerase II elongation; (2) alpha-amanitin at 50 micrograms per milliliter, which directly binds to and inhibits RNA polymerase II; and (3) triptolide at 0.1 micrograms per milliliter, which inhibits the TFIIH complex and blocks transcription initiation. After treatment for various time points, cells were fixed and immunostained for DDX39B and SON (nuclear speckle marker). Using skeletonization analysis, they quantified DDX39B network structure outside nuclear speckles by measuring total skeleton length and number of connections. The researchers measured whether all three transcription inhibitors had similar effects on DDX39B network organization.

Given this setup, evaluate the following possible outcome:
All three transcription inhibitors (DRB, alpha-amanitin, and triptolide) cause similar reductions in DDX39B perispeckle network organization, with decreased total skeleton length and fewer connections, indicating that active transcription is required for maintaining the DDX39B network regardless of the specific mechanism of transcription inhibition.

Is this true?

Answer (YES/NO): NO